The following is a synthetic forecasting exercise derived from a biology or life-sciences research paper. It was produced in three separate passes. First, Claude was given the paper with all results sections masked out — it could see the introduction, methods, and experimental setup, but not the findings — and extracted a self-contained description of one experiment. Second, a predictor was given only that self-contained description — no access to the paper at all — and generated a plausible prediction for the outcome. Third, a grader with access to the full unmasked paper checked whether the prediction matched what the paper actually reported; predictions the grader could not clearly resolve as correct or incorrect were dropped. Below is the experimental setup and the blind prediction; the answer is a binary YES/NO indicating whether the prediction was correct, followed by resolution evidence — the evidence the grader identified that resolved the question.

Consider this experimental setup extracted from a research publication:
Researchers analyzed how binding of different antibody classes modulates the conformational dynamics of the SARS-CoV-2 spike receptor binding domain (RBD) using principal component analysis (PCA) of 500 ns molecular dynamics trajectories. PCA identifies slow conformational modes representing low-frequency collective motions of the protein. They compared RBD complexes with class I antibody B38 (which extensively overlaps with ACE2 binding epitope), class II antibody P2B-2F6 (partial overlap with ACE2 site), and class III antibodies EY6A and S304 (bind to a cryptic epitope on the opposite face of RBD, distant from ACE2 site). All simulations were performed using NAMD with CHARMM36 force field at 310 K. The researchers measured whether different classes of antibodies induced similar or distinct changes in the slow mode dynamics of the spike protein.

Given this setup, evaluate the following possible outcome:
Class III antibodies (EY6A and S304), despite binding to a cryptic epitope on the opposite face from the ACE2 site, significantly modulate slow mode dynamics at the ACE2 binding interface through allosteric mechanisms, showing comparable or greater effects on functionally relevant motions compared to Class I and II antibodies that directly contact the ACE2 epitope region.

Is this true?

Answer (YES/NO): NO